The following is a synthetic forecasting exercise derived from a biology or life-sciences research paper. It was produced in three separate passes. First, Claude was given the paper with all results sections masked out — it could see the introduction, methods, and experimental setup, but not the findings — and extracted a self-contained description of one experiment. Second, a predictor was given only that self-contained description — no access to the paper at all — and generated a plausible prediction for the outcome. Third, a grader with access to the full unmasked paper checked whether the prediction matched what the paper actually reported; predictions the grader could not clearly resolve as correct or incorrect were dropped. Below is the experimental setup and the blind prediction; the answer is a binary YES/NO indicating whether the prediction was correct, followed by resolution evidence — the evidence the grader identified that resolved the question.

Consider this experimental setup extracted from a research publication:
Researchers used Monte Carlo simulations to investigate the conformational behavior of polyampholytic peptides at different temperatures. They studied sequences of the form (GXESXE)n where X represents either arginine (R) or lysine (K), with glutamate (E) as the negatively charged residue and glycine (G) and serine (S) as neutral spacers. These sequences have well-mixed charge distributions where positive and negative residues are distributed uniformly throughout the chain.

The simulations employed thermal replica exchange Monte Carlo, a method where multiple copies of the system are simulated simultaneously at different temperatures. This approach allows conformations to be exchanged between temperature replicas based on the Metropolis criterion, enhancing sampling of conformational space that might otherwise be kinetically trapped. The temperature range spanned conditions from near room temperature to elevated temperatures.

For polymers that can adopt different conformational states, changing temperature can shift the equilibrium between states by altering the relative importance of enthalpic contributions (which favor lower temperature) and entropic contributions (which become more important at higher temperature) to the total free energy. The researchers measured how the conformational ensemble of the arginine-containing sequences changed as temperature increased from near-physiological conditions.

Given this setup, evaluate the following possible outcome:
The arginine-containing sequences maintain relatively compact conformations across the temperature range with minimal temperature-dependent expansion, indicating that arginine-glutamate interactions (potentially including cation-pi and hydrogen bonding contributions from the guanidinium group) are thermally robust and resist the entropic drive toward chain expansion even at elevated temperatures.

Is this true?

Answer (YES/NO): NO